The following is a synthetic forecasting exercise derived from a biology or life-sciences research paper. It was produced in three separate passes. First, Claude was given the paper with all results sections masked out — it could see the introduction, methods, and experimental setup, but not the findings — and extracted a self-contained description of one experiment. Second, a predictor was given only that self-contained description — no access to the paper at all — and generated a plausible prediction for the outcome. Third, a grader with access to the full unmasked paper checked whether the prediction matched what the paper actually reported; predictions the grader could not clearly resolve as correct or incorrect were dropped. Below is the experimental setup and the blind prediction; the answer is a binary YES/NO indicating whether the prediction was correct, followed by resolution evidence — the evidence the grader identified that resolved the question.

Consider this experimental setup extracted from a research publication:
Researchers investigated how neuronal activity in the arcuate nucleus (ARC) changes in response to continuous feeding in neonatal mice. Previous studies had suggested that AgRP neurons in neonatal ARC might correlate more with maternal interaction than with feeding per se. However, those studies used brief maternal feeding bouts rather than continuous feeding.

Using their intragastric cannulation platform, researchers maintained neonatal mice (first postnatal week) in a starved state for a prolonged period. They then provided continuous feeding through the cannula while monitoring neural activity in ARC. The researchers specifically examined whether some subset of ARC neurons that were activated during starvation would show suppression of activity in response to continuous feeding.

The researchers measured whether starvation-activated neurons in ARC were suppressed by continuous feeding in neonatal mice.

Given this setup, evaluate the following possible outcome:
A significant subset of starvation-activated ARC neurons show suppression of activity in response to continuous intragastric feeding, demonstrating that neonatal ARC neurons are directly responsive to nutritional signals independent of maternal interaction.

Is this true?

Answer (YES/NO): NO